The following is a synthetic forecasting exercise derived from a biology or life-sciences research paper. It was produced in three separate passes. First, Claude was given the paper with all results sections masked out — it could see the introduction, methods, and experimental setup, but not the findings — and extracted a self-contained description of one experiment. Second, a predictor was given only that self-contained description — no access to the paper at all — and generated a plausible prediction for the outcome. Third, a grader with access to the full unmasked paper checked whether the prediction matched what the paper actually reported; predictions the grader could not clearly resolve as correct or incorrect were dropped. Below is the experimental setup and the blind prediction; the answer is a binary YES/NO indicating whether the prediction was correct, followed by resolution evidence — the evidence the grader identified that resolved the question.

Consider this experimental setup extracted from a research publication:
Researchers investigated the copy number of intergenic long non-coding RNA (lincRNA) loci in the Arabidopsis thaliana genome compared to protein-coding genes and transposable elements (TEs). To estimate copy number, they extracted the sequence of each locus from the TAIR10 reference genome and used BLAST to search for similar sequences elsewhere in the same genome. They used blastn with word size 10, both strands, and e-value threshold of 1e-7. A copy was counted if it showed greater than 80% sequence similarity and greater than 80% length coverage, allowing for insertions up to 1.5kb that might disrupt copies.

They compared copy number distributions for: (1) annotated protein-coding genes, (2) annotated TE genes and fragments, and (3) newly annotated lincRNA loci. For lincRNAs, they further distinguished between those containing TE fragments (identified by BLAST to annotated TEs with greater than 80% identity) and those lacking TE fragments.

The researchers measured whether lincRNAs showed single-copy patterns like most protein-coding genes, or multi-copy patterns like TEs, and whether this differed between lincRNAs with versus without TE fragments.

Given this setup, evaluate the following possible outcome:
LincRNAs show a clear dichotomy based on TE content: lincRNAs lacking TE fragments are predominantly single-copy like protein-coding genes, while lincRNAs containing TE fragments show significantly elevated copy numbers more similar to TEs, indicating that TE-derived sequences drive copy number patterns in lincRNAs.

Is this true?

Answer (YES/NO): NO